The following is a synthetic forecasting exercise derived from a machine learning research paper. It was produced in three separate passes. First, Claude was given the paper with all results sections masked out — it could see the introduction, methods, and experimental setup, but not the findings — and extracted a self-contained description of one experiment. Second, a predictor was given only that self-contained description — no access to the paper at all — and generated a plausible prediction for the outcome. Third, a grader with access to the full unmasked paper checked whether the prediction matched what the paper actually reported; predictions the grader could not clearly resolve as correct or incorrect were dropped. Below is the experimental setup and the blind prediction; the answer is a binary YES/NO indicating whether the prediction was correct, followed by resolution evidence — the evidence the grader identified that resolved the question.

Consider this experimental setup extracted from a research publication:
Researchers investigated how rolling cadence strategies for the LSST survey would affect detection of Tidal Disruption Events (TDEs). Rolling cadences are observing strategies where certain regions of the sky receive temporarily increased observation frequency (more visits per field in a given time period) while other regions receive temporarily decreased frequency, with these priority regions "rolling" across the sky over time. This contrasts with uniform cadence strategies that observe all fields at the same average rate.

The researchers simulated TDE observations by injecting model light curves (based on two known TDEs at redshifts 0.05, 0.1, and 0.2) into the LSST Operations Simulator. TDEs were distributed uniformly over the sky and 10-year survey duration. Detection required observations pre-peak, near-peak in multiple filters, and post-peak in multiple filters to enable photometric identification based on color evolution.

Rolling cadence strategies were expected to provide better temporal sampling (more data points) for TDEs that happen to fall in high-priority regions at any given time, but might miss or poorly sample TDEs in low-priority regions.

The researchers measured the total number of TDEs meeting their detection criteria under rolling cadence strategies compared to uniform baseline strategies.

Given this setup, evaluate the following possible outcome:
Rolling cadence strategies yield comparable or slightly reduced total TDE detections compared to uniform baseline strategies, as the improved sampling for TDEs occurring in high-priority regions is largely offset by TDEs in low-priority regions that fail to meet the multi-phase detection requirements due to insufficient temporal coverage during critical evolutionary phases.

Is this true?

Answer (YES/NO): YES